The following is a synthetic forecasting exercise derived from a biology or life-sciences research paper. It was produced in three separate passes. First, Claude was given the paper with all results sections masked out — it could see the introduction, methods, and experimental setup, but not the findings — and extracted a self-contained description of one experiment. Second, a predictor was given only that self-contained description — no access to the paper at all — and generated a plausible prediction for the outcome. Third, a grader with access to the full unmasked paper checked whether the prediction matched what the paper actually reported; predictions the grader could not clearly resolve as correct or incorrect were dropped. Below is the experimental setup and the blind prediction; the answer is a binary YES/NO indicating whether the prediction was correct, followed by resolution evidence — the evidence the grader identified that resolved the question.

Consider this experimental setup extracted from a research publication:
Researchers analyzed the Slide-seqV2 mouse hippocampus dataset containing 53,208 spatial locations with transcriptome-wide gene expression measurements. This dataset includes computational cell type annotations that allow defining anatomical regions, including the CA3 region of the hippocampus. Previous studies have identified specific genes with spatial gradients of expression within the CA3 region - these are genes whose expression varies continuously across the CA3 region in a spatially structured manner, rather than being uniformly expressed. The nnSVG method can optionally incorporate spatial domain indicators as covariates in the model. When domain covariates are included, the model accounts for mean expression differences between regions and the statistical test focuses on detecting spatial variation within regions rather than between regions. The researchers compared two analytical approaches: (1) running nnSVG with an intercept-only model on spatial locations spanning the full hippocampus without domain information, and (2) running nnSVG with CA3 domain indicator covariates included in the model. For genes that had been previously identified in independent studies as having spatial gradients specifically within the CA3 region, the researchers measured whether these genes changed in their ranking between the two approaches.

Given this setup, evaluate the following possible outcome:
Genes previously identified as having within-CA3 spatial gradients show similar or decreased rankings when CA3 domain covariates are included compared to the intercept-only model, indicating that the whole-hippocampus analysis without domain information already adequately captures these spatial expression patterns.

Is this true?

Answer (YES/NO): NO